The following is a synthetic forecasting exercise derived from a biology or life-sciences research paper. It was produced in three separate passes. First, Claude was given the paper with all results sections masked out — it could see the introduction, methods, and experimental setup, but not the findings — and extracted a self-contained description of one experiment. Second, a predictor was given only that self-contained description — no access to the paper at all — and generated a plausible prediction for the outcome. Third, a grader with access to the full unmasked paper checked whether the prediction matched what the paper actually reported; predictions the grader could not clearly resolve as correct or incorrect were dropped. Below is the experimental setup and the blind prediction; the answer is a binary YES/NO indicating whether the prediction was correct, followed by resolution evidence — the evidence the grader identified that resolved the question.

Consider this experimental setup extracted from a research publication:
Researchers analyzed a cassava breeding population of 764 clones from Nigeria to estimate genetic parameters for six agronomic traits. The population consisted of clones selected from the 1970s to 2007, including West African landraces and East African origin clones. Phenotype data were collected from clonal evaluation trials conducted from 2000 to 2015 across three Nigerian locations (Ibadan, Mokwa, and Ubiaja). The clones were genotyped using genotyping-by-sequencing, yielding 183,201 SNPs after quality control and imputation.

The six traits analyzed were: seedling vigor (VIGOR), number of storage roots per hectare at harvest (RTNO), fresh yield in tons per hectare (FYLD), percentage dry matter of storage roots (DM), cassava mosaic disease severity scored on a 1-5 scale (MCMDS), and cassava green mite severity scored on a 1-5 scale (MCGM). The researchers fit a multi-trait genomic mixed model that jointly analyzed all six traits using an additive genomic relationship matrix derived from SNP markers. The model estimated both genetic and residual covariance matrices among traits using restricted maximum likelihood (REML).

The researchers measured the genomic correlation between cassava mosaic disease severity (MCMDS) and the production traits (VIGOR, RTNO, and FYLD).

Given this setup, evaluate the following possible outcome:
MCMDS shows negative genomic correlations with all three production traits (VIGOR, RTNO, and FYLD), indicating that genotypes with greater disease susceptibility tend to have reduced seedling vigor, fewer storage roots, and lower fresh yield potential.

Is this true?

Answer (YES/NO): YES